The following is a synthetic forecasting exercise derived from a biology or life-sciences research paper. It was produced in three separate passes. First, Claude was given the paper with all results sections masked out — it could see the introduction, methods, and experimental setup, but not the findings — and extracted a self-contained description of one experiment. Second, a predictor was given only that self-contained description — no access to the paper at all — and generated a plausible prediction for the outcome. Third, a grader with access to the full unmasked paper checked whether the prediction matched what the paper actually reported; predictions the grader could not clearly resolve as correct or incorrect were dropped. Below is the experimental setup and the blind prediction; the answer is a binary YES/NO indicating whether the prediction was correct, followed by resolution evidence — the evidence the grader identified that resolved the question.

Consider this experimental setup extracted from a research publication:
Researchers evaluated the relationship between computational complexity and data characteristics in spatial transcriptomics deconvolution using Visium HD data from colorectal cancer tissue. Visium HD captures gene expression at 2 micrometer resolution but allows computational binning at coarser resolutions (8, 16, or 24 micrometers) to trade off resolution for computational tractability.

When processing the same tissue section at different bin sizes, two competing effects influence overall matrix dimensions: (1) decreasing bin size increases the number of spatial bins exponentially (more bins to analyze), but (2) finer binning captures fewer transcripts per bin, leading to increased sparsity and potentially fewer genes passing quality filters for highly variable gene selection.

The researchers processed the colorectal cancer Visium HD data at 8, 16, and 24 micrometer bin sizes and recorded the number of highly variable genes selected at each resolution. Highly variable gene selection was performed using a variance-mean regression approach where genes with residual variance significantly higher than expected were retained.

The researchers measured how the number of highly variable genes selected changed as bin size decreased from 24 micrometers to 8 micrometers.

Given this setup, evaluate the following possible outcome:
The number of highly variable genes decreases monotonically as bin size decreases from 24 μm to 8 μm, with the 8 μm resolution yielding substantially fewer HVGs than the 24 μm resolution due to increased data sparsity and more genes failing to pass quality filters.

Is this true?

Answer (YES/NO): YES